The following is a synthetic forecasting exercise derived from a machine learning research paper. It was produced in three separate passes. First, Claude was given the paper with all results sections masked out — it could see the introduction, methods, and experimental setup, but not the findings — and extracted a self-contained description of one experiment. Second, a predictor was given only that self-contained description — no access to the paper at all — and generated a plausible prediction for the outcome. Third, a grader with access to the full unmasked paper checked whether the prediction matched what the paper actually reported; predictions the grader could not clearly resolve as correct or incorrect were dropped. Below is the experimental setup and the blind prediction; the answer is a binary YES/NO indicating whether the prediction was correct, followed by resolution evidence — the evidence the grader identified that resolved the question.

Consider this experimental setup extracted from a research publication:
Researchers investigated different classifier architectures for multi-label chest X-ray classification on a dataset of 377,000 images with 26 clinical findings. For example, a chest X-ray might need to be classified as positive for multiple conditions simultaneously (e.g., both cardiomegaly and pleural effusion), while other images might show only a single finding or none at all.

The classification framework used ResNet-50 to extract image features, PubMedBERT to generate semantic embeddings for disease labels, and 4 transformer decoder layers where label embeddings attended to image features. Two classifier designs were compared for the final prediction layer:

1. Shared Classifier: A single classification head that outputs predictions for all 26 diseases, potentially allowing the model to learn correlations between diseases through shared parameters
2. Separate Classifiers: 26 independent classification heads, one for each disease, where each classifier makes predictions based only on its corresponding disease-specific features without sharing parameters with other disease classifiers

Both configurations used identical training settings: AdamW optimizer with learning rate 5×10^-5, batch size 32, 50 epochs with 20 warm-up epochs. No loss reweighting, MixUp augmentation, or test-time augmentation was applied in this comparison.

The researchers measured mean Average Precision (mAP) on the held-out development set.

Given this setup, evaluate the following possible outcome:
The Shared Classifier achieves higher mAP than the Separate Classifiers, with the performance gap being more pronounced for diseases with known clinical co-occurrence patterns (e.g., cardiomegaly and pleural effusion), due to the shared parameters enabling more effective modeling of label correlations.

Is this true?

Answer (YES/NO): NO